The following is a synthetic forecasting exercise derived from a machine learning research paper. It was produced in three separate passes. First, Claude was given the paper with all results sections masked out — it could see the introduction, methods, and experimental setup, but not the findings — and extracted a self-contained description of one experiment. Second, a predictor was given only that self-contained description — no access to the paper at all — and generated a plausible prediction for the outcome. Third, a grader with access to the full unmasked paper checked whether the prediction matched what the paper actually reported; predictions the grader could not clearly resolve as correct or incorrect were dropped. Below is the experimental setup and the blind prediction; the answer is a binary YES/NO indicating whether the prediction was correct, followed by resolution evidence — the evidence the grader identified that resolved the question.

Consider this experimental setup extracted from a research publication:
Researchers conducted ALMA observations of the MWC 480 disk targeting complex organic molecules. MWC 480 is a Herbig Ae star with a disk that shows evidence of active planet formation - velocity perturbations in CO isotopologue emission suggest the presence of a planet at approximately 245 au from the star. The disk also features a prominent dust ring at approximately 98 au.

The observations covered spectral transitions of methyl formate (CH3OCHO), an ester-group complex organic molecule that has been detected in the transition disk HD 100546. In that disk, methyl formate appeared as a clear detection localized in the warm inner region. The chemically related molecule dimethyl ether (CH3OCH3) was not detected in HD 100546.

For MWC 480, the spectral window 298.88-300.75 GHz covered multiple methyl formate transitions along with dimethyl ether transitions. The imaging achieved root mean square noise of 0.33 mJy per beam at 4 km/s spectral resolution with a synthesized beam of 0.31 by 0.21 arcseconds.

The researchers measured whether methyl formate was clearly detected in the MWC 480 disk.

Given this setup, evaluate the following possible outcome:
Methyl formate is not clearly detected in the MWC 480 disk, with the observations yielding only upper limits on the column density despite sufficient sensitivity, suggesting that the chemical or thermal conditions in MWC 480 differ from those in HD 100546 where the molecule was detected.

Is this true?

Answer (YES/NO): NO